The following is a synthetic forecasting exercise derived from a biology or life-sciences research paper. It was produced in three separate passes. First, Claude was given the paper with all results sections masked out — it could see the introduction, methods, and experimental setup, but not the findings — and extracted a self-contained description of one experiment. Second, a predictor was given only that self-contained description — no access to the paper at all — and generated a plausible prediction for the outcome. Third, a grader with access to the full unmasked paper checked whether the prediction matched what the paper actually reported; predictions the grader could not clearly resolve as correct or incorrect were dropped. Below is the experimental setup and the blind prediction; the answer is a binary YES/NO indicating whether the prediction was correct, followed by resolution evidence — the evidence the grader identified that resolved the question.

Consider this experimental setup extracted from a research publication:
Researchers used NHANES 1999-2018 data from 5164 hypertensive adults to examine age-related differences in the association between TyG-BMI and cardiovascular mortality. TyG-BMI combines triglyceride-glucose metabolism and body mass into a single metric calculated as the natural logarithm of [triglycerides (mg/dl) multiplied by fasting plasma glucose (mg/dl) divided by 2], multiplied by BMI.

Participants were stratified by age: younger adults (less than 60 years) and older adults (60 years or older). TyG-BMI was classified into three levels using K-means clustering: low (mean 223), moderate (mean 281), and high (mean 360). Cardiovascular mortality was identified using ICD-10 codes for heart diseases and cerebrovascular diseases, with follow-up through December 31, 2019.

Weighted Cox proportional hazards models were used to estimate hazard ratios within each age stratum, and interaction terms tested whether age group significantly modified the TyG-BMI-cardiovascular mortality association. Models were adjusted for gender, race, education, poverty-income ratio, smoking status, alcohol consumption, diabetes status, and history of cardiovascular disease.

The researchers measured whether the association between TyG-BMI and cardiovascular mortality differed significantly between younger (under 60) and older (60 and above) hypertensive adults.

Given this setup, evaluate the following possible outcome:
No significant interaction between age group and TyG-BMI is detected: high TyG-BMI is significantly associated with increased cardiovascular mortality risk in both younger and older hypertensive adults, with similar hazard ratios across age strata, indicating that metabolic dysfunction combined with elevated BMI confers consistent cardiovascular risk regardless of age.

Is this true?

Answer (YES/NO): YES